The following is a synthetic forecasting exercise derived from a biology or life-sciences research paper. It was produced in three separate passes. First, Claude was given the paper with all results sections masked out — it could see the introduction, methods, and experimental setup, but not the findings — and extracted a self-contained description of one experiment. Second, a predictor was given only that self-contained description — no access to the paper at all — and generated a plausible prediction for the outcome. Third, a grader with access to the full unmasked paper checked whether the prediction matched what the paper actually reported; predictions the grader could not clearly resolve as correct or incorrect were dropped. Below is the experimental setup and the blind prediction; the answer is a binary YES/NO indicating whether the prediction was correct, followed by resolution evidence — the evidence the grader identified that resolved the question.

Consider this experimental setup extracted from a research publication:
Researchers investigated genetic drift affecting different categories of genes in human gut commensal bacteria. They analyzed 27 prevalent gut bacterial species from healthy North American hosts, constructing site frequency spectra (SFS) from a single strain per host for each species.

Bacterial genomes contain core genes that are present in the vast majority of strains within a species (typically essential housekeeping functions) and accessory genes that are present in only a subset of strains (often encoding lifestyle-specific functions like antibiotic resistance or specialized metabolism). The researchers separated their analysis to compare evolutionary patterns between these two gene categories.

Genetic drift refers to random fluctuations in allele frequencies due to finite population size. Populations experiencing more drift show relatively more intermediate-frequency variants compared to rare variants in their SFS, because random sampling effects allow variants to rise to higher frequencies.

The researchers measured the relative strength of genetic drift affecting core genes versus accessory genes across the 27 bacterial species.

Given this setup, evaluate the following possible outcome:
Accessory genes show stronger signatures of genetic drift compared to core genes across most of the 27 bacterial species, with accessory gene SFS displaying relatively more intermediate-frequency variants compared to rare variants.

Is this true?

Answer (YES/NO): YES